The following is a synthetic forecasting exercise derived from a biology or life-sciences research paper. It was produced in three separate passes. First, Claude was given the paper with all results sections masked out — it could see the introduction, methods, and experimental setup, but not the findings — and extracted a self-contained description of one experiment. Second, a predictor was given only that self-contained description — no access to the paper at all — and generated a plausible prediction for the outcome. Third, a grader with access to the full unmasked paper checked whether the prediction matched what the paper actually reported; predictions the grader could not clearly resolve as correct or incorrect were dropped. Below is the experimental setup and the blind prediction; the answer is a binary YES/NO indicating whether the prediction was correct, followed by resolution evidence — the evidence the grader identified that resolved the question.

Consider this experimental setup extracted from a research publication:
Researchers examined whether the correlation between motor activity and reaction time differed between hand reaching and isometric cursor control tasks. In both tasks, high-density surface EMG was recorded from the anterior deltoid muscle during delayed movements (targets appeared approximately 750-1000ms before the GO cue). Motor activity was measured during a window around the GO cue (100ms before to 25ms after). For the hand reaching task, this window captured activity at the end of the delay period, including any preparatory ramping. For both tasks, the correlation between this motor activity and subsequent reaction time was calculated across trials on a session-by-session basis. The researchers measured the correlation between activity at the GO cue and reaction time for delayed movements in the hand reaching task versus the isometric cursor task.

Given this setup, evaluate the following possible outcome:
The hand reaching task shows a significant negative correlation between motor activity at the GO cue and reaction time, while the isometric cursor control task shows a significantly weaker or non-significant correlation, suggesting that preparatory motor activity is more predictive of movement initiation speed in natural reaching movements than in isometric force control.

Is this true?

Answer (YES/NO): YES